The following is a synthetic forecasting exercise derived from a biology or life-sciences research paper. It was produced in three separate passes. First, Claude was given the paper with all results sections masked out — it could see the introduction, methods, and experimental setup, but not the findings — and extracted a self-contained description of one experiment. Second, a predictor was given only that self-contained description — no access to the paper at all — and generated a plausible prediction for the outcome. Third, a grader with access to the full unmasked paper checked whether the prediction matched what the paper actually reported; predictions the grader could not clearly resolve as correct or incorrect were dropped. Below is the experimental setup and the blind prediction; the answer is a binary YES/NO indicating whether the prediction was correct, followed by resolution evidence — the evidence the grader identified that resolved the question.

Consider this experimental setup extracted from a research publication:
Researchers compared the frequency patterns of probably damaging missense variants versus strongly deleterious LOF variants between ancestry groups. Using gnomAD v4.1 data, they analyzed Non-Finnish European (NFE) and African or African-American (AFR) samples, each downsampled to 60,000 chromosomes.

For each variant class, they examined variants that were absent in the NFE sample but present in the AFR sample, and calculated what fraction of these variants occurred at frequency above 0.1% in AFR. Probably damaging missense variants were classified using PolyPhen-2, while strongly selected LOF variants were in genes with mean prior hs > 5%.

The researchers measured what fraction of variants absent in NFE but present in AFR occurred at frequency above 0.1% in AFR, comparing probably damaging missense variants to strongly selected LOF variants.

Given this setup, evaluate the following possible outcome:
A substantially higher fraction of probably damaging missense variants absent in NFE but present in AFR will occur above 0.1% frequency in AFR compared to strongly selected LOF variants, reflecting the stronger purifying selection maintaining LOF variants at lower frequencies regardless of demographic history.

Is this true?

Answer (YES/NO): YES